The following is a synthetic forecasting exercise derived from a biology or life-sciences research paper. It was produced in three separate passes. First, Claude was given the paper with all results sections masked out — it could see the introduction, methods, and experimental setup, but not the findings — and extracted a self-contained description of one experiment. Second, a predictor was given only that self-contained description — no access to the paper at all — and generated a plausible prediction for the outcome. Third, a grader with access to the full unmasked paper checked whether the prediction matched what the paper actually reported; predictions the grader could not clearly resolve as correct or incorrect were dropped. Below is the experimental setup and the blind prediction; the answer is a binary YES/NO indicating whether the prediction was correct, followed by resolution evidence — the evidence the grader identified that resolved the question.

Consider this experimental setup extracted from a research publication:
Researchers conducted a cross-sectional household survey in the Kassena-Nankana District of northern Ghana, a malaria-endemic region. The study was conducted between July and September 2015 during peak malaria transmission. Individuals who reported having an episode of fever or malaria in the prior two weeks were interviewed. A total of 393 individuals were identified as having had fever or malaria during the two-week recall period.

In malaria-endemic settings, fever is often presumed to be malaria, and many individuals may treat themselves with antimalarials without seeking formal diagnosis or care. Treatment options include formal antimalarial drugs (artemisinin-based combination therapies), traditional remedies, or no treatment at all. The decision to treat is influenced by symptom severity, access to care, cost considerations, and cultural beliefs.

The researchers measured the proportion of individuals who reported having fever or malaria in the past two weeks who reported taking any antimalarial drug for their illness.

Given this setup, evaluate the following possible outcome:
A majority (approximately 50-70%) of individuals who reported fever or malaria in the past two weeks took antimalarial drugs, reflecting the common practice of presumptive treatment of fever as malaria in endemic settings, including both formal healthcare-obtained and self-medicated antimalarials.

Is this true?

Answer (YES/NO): YES